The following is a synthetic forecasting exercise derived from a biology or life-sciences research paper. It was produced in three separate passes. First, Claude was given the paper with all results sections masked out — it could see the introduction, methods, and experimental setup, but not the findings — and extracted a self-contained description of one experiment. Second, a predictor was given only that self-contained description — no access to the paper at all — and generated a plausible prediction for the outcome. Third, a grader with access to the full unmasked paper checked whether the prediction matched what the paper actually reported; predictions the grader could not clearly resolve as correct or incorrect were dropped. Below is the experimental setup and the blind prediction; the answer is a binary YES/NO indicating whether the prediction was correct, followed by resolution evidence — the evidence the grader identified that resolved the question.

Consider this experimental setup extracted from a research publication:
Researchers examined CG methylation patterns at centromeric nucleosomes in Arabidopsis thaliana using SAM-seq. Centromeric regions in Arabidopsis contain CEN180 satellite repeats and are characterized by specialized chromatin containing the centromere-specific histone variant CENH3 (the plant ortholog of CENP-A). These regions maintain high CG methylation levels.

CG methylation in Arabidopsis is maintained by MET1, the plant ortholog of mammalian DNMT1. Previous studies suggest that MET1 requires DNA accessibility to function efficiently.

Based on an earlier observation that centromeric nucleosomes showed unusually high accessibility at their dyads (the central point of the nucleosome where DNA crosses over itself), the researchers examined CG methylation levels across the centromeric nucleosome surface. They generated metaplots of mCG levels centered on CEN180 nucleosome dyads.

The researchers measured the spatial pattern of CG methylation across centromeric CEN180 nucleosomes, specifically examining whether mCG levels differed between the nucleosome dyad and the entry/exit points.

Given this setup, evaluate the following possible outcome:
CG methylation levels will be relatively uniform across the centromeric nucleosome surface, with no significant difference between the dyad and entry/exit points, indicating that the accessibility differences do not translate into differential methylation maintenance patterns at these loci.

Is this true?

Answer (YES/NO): NO